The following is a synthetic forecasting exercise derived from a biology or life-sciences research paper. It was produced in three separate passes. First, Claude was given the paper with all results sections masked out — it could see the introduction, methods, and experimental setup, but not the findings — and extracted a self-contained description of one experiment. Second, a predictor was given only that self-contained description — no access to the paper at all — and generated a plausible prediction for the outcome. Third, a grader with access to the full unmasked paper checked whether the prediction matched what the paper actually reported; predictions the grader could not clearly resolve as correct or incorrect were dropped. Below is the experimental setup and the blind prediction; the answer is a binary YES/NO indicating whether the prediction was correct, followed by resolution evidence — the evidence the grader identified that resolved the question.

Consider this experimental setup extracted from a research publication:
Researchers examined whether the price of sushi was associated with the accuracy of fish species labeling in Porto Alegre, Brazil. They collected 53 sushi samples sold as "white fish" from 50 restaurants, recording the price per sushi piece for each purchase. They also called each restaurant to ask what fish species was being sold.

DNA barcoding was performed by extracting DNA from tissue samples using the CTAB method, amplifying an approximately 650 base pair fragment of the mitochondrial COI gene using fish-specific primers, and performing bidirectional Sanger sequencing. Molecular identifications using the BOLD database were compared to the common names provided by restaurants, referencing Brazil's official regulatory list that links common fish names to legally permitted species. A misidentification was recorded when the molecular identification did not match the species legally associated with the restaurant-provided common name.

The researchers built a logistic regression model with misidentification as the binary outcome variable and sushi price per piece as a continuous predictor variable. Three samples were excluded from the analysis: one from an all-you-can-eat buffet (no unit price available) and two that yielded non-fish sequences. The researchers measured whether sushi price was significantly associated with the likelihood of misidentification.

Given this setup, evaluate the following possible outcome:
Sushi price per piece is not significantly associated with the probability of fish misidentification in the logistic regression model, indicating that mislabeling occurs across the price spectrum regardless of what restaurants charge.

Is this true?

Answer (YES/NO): NO